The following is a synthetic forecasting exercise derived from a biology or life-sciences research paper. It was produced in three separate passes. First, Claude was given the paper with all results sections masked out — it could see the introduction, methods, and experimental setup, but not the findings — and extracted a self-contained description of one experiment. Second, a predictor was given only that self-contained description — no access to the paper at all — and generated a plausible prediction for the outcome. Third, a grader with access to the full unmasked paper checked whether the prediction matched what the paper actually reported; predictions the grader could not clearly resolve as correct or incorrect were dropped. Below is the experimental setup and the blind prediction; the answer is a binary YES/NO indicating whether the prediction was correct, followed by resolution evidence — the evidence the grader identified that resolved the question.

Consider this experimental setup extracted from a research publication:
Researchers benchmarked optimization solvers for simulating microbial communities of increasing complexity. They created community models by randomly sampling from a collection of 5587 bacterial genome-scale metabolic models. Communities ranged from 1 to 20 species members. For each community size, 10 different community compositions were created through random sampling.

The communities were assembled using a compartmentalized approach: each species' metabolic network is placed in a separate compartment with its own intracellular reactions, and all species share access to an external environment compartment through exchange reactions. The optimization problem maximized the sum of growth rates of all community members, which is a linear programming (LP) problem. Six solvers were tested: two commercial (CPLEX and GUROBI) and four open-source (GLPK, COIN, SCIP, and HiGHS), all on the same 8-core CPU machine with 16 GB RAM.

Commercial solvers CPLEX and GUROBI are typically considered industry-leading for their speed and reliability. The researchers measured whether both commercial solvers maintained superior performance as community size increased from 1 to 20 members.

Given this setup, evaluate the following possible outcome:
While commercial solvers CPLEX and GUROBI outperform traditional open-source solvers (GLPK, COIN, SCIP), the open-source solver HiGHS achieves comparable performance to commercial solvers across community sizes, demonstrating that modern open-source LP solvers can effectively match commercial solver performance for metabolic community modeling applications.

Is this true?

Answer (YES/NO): NO